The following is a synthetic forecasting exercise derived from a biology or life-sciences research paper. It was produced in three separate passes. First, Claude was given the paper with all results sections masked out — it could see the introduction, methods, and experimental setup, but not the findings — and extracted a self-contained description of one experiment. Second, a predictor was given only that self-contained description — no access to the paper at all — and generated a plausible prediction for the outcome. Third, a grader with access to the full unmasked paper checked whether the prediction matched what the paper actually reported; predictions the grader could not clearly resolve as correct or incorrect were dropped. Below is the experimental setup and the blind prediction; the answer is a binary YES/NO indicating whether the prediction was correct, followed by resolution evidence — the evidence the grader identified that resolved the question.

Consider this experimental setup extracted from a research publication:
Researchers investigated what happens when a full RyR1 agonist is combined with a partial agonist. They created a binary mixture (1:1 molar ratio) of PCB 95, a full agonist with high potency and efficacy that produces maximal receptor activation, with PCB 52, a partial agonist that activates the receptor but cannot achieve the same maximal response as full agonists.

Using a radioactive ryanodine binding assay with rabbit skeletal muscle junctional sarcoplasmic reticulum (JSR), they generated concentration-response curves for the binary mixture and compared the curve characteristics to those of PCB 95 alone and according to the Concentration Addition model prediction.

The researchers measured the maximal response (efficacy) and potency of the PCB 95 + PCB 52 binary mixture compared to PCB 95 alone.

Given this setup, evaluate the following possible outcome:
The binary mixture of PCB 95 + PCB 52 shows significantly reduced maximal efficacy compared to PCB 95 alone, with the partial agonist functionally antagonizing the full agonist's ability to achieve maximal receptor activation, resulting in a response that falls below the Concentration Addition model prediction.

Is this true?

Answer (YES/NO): NO